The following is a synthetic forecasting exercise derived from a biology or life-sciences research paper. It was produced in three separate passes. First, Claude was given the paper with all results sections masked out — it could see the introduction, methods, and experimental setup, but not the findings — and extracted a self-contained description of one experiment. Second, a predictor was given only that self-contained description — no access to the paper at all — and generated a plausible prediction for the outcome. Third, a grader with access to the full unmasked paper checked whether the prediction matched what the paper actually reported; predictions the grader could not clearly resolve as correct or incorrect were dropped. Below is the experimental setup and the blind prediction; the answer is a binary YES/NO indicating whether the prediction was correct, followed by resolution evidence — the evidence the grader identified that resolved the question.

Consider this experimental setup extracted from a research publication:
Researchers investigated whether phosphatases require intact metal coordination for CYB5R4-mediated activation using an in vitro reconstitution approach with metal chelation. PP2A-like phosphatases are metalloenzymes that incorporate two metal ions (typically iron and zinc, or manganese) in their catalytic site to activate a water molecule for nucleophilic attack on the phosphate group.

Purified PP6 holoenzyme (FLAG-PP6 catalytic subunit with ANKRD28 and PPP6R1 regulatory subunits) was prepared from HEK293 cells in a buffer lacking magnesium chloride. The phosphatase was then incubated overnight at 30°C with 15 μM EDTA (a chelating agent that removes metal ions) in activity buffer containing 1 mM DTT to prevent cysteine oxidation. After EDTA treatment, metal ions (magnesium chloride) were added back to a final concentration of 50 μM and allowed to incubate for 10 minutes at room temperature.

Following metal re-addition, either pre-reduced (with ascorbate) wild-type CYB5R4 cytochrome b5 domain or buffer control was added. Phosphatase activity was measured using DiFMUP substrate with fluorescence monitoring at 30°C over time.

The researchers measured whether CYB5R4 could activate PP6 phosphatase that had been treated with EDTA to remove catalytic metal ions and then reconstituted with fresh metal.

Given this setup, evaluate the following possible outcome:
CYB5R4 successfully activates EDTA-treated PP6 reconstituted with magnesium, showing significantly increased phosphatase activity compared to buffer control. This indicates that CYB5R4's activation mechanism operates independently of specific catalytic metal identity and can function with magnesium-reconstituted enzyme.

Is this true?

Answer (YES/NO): NO